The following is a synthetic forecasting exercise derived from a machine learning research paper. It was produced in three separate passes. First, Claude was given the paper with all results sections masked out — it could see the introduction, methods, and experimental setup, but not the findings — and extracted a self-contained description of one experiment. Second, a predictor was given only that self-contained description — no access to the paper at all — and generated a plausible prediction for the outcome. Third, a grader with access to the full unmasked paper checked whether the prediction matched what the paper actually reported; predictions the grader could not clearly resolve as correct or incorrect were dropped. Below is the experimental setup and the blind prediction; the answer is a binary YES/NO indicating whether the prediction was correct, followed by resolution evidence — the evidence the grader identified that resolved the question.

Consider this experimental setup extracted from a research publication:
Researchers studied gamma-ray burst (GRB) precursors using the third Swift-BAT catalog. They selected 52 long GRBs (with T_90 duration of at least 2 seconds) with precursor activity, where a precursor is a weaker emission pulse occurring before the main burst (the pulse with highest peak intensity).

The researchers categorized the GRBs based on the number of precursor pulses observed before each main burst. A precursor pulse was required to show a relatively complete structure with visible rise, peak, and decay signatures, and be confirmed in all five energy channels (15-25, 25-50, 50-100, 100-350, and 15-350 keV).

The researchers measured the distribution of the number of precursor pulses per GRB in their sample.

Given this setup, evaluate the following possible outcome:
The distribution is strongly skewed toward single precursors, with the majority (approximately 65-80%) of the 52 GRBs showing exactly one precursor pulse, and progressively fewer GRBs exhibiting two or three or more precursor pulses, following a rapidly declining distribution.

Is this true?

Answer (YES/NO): YES